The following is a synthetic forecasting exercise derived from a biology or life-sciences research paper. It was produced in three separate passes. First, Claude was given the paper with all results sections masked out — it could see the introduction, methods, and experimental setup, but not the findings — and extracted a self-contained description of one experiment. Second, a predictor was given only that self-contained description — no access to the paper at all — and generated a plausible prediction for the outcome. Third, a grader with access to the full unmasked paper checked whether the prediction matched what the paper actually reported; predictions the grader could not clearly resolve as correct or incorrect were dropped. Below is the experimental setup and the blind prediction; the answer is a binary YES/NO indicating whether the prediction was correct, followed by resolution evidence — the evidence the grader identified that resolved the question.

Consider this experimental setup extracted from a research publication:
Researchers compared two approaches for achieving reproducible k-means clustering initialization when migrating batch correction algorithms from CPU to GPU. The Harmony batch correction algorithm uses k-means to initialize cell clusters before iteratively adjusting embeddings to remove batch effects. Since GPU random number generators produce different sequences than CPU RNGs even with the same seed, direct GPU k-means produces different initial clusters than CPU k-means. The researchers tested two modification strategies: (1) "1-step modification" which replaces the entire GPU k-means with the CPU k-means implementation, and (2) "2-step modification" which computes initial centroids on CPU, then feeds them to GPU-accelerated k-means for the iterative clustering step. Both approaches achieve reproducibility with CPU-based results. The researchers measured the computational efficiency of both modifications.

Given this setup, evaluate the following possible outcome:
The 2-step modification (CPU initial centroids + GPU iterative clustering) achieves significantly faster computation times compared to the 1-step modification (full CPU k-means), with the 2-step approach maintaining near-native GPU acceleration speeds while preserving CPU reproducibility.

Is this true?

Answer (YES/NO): YES